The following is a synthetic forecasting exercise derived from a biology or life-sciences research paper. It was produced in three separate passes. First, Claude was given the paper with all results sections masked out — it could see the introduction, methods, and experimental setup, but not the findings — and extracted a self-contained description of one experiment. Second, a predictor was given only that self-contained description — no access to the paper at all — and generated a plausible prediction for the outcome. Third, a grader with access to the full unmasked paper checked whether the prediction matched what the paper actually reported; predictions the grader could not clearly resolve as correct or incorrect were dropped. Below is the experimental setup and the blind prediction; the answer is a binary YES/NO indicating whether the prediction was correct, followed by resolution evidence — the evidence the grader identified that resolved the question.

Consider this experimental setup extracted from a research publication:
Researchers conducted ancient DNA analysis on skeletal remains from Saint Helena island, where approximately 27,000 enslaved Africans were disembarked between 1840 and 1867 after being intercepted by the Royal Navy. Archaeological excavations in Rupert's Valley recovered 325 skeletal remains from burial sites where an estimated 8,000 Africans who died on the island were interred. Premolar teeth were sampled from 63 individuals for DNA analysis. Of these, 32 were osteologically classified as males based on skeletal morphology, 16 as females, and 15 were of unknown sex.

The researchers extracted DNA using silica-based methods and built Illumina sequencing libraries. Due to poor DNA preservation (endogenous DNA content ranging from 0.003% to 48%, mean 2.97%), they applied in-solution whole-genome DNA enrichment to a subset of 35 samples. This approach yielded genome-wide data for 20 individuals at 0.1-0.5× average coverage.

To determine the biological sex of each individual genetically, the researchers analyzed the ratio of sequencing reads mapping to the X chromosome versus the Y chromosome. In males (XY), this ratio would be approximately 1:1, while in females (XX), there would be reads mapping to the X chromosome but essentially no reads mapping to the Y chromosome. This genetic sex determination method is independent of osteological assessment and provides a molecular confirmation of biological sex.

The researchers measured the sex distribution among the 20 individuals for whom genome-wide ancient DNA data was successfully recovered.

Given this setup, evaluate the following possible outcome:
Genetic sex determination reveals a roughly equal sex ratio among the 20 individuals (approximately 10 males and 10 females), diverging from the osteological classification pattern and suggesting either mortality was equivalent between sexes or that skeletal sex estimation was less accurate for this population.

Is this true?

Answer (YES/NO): NO